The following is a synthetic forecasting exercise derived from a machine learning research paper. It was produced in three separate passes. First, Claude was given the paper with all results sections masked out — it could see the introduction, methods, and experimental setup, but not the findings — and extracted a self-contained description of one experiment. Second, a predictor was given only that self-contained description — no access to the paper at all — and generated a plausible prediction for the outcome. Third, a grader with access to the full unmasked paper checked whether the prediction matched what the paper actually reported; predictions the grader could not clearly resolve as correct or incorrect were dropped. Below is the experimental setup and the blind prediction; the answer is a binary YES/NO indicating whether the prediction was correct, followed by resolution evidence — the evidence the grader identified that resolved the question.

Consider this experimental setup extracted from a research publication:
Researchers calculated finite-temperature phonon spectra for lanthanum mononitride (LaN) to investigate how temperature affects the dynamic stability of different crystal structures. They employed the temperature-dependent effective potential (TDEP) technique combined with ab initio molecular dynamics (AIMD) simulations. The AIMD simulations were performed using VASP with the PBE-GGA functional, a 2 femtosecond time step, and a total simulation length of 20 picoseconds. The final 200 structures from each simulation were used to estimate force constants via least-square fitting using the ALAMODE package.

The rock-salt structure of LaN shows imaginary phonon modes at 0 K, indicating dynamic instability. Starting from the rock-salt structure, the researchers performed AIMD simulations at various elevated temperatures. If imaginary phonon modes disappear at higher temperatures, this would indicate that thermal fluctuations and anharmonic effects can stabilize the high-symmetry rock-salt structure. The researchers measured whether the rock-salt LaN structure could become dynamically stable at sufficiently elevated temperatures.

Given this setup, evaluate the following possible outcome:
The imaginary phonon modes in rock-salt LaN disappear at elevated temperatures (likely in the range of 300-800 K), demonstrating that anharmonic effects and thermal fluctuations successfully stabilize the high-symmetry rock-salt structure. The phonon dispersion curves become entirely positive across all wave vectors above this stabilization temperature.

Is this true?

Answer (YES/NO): YES